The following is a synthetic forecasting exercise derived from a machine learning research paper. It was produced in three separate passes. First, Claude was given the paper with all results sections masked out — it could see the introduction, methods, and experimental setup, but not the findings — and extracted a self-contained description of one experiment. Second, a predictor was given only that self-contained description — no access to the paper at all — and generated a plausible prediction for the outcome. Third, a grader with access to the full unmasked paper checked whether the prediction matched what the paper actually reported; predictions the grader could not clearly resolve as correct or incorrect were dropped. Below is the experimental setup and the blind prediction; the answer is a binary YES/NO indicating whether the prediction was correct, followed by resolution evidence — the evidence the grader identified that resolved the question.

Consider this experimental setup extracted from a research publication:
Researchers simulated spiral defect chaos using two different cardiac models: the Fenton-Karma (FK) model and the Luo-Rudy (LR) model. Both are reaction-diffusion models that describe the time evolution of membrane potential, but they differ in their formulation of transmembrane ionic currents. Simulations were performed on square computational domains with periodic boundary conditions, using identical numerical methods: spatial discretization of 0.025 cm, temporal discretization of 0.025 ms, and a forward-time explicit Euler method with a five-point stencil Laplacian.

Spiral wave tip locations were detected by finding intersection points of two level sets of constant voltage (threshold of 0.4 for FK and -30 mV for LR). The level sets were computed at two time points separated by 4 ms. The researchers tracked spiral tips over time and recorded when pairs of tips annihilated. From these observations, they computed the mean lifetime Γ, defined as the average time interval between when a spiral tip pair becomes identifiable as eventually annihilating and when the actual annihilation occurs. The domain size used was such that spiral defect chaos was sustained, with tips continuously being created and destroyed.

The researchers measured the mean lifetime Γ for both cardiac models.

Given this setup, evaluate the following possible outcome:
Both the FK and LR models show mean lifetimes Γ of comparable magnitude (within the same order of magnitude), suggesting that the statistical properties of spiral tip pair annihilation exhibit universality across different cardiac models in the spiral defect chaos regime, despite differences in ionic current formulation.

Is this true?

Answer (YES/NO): NO